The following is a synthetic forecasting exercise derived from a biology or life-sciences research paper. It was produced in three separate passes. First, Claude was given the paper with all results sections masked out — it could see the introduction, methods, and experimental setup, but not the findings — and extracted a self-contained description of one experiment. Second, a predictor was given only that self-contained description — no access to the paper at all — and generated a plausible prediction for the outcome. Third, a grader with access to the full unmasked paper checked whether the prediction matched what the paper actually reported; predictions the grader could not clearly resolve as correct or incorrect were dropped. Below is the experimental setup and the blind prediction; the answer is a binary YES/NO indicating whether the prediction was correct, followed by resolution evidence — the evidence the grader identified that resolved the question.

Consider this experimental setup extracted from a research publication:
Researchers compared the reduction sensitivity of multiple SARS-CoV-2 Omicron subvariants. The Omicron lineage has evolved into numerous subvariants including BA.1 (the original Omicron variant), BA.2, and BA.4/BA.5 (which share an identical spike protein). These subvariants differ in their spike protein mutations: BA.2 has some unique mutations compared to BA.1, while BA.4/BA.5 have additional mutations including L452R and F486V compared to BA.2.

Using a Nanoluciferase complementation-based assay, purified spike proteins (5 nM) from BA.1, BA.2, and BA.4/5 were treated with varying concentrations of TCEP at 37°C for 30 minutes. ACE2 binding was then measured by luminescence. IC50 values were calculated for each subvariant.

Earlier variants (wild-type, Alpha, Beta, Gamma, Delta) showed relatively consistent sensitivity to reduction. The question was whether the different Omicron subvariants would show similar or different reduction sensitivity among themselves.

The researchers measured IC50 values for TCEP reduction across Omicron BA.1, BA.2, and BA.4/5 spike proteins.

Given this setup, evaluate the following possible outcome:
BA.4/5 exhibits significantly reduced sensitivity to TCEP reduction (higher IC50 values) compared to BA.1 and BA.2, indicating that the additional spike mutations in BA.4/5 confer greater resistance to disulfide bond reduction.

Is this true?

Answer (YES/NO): YES